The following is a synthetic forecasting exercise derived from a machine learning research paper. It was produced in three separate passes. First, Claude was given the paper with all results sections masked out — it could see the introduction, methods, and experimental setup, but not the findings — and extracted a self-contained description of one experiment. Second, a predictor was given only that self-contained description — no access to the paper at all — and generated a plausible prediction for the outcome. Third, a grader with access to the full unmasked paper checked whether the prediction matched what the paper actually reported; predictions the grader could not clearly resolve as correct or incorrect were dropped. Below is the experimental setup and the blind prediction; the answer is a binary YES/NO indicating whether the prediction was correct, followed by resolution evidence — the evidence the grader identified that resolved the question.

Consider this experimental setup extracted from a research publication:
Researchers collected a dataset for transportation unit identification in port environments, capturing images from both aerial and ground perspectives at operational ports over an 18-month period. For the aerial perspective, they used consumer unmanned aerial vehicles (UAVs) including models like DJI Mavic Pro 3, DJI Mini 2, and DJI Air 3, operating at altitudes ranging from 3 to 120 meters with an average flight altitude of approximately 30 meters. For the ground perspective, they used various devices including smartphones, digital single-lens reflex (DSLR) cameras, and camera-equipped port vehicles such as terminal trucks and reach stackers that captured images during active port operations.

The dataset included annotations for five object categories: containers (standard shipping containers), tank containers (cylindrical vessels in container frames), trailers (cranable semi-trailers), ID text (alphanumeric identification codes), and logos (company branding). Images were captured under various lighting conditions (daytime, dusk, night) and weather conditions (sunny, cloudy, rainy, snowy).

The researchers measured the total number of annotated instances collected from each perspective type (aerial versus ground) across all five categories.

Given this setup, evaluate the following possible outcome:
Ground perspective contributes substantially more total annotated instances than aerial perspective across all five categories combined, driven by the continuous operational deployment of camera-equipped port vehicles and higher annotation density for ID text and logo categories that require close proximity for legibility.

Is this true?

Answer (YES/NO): NO